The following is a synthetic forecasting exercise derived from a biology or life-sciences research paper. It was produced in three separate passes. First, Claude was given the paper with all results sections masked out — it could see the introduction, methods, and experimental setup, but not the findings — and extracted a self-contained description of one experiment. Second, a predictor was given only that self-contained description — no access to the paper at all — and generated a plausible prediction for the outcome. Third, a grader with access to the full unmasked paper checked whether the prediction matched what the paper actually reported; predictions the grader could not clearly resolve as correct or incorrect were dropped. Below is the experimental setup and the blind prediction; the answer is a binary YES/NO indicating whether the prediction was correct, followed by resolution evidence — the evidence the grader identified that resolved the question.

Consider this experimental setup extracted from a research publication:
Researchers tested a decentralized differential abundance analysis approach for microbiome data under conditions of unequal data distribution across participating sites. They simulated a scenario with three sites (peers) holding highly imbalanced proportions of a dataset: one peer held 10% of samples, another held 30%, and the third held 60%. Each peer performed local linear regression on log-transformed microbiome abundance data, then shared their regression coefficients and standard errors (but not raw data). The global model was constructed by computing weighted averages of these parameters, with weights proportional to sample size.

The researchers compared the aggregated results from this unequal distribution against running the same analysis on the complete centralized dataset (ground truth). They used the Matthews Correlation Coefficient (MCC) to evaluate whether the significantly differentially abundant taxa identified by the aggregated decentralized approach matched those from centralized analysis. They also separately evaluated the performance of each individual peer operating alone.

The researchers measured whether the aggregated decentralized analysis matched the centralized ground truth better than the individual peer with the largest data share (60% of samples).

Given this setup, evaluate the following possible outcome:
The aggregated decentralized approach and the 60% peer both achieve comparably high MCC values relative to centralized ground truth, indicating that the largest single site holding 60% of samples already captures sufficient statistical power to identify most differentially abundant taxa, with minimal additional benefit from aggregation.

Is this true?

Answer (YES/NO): NO